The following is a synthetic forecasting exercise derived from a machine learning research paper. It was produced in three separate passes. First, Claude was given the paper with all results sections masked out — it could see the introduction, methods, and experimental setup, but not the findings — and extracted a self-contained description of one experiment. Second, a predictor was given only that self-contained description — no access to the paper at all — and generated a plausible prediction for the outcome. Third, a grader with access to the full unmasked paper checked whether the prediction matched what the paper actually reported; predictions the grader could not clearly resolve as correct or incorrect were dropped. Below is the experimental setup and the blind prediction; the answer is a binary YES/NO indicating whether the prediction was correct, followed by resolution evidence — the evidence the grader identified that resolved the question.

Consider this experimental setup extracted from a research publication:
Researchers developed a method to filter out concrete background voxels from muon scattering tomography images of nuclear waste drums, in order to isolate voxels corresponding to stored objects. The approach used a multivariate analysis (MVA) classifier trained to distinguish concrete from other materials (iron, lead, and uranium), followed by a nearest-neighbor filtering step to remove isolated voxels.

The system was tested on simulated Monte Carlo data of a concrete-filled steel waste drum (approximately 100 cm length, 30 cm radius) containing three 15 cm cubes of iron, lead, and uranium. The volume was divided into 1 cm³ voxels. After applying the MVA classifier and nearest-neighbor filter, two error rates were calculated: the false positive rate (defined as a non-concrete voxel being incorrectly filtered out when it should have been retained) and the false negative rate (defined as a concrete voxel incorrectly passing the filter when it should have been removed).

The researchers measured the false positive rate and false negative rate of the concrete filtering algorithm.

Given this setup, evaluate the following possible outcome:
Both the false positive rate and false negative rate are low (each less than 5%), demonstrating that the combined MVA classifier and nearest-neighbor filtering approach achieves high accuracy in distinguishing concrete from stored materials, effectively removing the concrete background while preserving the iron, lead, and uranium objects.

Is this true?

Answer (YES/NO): NO